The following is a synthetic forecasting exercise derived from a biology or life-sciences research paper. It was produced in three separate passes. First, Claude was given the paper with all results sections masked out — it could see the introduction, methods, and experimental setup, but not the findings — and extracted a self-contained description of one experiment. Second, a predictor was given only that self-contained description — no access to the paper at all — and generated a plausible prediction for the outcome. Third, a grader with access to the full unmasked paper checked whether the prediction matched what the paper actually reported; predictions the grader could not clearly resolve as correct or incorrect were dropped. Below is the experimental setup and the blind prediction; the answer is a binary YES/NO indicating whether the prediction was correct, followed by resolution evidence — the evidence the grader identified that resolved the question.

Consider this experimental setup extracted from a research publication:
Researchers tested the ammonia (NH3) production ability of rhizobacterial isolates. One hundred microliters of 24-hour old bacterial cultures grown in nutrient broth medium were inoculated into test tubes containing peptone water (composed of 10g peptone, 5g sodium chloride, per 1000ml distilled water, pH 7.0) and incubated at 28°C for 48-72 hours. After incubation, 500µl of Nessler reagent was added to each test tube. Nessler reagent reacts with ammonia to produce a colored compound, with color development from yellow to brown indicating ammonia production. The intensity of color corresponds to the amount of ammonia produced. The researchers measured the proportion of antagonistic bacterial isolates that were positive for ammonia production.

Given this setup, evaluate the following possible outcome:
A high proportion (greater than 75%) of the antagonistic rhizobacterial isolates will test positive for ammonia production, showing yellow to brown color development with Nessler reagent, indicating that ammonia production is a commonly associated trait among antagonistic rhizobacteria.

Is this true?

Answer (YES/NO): YES